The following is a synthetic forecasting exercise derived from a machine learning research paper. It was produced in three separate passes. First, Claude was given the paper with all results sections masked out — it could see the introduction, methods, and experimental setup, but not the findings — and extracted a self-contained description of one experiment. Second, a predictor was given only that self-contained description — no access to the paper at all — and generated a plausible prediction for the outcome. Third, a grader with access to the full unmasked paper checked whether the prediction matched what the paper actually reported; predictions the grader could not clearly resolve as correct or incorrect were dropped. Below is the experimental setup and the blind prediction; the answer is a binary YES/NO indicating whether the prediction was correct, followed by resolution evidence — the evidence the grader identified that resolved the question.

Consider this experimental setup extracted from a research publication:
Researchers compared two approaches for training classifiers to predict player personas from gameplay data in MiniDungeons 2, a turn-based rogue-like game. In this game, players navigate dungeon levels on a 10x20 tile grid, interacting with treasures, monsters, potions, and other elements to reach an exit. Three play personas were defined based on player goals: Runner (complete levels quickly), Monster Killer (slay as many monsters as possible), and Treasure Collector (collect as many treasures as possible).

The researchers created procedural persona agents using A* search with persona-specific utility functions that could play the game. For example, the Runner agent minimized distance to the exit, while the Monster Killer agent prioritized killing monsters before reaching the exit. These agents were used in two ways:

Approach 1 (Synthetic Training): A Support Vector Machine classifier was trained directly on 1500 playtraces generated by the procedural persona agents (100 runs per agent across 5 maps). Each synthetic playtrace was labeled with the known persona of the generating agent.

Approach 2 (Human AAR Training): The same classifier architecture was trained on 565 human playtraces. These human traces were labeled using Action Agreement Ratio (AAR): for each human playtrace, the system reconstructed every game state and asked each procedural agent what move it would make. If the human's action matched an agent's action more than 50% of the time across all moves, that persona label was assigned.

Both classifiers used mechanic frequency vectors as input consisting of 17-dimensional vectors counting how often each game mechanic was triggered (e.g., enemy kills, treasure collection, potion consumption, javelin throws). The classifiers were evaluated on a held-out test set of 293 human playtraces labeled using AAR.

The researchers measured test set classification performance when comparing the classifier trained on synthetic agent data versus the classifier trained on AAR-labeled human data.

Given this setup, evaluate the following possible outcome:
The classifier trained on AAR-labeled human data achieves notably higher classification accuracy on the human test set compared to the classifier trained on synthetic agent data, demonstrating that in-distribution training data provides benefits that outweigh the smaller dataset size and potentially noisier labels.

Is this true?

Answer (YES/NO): YES